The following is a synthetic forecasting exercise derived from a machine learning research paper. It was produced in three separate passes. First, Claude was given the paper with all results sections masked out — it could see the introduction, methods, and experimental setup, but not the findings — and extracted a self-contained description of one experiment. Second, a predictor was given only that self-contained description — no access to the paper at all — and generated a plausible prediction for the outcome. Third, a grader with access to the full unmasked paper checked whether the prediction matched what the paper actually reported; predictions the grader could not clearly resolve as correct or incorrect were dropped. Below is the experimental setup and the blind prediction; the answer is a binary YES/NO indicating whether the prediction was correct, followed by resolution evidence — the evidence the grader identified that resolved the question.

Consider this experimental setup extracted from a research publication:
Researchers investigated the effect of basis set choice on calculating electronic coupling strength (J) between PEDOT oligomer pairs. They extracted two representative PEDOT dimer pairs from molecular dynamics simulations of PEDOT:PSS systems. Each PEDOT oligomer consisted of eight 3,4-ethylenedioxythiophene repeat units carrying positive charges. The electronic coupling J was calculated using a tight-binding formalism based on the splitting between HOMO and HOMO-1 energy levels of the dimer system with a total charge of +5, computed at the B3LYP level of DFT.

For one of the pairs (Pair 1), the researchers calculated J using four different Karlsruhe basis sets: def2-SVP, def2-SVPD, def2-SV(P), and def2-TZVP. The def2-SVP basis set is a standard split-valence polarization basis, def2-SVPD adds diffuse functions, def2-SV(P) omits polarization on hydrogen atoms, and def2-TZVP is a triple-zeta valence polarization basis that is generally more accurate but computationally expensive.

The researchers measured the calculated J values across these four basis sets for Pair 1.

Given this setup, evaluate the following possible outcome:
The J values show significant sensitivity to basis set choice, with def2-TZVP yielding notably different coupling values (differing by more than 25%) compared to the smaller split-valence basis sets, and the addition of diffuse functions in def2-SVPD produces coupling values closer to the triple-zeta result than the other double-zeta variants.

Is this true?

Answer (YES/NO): NO